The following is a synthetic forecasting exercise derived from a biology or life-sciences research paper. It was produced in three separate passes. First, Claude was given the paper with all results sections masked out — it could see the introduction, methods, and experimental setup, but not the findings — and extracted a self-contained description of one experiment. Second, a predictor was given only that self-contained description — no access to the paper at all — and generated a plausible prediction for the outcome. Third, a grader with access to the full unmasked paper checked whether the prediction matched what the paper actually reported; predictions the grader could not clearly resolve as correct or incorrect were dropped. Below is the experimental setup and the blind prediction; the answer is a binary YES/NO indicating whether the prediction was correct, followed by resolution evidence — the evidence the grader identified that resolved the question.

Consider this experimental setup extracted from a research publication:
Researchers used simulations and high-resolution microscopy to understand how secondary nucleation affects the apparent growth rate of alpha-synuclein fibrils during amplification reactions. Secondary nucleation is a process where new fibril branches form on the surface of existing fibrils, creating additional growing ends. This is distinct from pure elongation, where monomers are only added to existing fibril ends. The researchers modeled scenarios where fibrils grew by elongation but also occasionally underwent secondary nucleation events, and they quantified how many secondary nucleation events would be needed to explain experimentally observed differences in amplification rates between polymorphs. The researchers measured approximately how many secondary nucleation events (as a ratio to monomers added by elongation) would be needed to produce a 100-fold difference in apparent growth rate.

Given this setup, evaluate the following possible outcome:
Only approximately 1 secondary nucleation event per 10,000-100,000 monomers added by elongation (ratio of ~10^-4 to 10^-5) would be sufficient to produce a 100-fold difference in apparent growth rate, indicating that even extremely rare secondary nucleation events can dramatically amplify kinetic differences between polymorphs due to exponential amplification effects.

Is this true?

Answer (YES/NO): NO